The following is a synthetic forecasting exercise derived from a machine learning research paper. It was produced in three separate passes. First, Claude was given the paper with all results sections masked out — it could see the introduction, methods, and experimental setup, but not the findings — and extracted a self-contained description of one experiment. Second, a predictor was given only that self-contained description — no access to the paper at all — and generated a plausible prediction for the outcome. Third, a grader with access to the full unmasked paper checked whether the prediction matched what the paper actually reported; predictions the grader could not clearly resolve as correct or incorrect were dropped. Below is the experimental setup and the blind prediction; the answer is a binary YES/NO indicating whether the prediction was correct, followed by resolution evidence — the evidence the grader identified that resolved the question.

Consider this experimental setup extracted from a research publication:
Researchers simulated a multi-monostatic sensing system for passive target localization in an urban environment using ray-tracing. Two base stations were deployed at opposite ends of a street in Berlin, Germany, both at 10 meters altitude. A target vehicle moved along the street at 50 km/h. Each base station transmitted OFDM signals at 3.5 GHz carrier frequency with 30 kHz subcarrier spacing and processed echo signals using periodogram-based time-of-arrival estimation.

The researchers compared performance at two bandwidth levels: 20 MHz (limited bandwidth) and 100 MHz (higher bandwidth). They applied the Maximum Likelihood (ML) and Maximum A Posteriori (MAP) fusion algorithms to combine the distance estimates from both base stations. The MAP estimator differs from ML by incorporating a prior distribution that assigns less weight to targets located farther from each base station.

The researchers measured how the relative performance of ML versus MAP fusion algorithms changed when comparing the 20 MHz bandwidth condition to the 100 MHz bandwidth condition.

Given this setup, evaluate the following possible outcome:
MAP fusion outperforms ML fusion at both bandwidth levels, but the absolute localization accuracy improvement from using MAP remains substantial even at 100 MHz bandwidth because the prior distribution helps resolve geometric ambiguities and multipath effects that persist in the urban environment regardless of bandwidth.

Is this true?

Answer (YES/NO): NO